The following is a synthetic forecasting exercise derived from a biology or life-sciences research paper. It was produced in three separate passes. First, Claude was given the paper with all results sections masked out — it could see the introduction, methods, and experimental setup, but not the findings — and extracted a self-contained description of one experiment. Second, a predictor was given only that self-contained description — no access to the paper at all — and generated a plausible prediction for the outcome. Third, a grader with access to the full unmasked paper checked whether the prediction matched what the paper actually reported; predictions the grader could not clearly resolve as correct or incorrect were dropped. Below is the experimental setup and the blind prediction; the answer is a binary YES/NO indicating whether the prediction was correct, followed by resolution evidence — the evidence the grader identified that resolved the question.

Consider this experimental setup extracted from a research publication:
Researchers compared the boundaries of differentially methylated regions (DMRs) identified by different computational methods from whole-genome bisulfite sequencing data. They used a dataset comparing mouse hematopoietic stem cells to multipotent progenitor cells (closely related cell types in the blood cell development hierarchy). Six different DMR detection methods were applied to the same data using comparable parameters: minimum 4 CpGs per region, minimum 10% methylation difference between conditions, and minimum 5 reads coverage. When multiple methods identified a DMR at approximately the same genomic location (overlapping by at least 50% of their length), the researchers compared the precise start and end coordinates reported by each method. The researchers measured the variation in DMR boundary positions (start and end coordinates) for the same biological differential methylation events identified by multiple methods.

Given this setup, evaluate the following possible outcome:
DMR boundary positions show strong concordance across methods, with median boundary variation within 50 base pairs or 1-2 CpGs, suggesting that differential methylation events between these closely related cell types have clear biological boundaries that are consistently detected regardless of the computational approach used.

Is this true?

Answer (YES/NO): NO